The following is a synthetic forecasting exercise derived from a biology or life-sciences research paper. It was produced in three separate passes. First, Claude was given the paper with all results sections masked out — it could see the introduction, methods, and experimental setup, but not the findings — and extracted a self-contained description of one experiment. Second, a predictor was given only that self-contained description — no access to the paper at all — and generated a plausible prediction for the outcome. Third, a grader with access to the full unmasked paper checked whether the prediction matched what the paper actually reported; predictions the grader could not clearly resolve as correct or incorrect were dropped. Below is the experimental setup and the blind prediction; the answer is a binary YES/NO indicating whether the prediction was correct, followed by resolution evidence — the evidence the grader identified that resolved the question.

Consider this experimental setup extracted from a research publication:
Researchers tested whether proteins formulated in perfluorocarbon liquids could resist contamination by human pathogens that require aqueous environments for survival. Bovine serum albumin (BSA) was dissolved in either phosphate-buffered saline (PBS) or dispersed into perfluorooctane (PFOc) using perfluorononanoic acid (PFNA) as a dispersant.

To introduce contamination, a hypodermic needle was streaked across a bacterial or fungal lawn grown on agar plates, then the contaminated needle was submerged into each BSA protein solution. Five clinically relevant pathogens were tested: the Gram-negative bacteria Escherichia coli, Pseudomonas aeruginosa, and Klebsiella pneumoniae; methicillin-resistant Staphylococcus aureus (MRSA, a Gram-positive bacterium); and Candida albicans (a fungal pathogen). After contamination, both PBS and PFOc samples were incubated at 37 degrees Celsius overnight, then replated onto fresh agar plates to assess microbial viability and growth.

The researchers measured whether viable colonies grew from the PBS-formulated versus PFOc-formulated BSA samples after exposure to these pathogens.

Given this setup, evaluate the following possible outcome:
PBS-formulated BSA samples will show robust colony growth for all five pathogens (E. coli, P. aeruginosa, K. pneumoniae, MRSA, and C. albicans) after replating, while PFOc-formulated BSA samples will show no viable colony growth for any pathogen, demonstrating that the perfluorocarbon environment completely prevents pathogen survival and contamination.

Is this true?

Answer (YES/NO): YES